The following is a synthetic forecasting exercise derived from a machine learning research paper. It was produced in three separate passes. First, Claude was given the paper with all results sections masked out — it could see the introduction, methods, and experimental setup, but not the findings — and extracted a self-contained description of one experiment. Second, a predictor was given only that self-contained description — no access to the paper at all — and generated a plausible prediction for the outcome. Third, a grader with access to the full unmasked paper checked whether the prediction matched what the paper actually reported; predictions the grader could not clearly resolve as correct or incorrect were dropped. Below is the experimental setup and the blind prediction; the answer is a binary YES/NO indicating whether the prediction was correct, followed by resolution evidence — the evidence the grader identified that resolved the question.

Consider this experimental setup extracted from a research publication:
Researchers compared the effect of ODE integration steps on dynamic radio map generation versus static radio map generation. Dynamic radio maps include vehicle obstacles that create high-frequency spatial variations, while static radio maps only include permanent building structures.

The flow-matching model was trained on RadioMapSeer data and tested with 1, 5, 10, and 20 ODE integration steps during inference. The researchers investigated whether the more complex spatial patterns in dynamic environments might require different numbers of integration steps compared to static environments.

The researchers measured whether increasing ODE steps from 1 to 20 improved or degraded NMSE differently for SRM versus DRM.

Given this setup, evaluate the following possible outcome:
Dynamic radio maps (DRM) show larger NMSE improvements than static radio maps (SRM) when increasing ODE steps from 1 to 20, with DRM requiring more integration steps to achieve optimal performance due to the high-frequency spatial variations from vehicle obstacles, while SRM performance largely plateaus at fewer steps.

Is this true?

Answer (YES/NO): NO